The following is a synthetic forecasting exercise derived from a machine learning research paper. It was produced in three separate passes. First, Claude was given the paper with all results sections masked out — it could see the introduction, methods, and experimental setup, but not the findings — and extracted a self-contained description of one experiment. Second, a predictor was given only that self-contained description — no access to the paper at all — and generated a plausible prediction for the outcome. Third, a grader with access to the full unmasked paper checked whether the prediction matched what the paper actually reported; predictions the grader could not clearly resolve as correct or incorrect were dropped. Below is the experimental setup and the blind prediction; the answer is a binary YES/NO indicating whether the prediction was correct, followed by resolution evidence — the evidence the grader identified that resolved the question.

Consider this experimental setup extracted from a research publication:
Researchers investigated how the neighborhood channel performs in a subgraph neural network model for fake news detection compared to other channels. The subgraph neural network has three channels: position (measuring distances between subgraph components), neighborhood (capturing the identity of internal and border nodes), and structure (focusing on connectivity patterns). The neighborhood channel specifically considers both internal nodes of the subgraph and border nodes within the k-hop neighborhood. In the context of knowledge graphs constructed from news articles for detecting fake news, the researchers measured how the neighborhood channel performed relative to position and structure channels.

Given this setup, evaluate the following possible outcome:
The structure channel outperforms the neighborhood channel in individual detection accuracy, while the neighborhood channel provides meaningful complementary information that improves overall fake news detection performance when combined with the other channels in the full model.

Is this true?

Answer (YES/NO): NO